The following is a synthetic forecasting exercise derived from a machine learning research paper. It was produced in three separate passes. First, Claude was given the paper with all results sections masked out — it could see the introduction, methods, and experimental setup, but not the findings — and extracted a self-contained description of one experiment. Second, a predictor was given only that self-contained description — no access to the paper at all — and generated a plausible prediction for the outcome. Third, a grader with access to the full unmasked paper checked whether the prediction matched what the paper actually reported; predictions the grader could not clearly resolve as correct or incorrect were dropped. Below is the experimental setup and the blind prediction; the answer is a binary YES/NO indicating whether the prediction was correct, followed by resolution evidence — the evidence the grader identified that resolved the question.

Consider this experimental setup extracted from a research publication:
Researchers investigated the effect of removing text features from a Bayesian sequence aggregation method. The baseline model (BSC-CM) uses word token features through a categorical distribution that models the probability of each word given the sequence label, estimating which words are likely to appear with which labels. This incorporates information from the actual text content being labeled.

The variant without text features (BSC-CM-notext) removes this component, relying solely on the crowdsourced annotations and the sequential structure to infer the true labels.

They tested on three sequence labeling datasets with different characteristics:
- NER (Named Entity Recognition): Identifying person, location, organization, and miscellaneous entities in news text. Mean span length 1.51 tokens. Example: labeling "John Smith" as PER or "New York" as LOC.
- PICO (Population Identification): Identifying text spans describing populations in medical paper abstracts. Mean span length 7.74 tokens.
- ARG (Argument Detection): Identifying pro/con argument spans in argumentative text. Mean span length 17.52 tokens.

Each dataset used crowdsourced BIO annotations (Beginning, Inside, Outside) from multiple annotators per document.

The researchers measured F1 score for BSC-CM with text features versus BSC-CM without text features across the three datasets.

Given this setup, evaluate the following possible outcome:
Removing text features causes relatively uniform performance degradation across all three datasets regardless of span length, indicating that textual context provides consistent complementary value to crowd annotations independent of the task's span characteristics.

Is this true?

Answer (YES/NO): NO